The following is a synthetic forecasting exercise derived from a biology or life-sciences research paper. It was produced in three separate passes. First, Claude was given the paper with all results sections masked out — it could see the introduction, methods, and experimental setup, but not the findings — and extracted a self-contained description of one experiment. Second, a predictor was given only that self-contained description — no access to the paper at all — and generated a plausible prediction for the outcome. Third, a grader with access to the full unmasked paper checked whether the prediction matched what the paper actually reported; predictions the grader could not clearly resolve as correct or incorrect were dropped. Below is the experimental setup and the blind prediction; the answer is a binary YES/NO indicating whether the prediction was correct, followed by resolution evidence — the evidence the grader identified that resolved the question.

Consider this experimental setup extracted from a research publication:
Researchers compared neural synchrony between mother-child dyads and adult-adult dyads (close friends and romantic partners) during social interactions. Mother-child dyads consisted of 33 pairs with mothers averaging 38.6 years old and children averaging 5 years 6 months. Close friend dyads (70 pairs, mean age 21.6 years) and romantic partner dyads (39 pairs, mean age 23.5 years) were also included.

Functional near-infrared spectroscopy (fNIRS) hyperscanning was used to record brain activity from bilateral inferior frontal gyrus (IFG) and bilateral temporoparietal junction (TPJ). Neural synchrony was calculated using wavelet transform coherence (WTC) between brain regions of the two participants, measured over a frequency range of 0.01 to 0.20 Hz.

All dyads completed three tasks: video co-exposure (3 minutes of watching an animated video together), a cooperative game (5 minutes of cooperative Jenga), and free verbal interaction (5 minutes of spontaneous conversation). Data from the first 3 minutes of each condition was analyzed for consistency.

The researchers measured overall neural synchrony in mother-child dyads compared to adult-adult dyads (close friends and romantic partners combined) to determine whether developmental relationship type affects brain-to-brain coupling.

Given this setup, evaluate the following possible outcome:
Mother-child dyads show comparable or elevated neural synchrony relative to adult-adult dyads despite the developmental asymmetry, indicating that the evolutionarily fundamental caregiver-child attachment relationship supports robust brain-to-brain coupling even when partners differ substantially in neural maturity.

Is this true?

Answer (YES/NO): NO